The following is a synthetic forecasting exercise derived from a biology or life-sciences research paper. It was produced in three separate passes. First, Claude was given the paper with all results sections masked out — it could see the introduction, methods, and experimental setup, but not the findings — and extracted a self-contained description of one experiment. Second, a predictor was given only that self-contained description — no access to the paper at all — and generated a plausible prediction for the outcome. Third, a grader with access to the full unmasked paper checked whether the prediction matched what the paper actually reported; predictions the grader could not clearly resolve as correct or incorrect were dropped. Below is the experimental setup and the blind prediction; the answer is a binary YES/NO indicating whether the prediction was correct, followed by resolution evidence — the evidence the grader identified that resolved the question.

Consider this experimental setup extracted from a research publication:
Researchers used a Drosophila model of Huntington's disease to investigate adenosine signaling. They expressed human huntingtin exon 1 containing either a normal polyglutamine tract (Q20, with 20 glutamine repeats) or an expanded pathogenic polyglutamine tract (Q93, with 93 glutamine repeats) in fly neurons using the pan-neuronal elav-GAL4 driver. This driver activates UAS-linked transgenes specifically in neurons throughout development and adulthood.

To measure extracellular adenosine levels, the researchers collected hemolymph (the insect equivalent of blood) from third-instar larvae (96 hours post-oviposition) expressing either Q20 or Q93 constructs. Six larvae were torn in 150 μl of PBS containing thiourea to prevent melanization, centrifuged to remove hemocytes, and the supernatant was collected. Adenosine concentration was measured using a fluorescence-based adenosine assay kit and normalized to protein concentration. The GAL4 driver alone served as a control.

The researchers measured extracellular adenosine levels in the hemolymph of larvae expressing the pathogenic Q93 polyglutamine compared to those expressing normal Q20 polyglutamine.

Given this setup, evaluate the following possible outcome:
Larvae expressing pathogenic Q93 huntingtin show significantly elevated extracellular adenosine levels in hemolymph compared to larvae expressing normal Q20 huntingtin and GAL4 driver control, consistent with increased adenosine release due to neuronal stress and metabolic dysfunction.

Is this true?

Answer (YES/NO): NO